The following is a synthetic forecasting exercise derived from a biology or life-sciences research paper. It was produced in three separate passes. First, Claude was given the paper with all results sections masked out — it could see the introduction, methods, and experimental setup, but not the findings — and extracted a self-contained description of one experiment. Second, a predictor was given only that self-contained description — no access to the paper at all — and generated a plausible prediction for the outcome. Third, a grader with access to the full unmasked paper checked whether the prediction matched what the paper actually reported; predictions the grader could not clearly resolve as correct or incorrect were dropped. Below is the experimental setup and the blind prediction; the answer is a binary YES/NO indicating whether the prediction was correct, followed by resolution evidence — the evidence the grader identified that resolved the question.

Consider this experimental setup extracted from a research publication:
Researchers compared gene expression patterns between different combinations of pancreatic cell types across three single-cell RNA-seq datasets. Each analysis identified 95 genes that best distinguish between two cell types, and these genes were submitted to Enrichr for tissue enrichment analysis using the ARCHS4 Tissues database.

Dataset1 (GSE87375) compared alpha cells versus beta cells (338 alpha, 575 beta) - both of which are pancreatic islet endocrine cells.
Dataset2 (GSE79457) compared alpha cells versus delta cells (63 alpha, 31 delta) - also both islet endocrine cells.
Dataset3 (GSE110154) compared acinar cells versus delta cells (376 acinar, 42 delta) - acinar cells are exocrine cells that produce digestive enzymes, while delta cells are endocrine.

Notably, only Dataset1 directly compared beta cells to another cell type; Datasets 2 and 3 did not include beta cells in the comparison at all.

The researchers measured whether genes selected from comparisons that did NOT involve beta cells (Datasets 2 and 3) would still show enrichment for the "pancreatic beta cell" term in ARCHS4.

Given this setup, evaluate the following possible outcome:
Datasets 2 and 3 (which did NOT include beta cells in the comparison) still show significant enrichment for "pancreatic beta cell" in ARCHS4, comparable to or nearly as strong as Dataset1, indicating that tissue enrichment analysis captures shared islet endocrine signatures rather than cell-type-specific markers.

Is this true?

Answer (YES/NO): NO